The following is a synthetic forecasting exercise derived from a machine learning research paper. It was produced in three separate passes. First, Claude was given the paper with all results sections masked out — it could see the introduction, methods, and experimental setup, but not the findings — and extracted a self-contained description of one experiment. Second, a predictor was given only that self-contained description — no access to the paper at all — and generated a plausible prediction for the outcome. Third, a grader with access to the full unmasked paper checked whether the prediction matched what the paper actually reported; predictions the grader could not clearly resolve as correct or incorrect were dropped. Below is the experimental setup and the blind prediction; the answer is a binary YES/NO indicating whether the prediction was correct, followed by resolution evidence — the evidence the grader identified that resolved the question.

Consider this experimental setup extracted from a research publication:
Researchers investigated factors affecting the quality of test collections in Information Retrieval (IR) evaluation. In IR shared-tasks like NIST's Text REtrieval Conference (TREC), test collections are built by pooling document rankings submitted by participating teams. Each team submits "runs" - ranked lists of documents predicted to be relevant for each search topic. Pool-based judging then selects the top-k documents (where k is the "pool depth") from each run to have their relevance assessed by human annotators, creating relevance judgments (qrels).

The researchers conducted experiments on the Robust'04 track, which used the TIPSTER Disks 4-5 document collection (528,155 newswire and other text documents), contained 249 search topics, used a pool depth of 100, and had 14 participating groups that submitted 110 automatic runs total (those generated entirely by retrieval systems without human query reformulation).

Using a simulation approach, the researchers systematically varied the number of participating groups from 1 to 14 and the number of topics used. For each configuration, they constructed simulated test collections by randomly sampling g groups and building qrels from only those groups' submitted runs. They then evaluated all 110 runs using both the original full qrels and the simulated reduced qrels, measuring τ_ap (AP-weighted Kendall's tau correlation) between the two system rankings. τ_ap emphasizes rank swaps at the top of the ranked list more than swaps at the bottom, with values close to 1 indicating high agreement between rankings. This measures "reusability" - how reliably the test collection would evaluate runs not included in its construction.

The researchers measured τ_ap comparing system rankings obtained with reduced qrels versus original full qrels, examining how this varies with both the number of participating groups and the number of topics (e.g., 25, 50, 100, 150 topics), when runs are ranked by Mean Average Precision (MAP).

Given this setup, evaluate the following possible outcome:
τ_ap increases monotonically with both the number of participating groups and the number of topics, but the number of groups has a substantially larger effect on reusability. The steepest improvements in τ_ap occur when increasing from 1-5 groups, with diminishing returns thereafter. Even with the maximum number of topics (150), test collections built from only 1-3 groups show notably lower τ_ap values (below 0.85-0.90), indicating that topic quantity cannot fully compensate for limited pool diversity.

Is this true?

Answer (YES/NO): NO